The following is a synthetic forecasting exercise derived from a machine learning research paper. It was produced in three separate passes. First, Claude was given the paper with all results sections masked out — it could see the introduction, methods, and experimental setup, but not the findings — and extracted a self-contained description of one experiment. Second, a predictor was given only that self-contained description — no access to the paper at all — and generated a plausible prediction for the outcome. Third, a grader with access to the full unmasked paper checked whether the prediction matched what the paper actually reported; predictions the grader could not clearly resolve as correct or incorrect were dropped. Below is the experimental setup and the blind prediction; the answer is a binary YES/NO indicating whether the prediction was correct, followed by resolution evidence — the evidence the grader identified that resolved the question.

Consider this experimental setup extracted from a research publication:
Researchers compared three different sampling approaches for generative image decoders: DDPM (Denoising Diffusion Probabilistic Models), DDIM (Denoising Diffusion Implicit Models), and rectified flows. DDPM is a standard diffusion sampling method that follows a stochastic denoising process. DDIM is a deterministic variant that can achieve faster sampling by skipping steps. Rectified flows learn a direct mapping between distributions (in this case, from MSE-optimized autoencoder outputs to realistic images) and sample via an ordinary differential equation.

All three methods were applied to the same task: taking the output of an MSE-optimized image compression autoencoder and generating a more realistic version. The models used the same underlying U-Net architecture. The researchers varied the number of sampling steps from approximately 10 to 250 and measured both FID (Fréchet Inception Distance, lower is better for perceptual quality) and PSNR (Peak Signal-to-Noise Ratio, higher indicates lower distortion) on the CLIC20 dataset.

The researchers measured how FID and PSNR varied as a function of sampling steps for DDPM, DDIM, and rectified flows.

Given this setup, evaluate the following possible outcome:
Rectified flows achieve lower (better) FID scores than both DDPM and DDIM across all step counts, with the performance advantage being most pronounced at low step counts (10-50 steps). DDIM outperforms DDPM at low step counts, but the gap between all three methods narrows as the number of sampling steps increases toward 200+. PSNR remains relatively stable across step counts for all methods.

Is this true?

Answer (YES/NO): NO